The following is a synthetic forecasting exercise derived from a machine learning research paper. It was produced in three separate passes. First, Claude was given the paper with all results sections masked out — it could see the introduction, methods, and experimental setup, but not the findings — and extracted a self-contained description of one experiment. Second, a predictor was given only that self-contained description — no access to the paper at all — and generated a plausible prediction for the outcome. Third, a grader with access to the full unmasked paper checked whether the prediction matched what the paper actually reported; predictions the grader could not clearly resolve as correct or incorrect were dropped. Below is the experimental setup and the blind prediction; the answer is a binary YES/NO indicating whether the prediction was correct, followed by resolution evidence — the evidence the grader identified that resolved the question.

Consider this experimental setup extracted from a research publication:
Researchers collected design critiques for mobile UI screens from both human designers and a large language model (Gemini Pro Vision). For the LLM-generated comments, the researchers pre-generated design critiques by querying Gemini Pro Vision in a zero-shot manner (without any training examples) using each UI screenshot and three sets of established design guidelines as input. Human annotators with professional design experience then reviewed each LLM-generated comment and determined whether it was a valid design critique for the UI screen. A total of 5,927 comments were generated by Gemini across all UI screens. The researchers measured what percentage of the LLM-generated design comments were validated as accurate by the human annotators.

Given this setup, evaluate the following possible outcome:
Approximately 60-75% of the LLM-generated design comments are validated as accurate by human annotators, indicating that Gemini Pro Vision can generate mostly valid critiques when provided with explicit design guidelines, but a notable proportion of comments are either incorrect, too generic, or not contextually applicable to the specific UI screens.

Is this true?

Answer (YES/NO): NO